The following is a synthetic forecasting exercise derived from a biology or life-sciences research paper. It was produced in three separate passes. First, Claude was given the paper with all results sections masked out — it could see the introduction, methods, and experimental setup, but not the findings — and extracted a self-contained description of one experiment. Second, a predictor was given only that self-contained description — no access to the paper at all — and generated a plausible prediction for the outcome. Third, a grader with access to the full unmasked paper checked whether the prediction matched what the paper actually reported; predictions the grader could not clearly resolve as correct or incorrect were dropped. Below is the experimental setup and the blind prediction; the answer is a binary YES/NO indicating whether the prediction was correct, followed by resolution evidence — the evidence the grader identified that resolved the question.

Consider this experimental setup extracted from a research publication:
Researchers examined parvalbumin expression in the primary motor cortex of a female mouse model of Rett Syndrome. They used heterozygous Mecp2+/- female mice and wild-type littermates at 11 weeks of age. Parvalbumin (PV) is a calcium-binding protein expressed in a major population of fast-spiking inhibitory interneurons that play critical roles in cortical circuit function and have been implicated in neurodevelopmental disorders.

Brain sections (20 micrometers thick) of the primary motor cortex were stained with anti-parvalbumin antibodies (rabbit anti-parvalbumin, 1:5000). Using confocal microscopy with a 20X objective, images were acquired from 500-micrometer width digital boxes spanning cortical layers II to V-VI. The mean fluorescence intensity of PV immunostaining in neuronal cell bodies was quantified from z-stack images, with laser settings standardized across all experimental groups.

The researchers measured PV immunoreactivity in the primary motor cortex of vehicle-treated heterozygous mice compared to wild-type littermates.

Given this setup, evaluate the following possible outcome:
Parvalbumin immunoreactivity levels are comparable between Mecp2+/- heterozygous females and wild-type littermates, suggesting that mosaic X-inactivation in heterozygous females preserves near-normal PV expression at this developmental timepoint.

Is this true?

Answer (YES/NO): NO